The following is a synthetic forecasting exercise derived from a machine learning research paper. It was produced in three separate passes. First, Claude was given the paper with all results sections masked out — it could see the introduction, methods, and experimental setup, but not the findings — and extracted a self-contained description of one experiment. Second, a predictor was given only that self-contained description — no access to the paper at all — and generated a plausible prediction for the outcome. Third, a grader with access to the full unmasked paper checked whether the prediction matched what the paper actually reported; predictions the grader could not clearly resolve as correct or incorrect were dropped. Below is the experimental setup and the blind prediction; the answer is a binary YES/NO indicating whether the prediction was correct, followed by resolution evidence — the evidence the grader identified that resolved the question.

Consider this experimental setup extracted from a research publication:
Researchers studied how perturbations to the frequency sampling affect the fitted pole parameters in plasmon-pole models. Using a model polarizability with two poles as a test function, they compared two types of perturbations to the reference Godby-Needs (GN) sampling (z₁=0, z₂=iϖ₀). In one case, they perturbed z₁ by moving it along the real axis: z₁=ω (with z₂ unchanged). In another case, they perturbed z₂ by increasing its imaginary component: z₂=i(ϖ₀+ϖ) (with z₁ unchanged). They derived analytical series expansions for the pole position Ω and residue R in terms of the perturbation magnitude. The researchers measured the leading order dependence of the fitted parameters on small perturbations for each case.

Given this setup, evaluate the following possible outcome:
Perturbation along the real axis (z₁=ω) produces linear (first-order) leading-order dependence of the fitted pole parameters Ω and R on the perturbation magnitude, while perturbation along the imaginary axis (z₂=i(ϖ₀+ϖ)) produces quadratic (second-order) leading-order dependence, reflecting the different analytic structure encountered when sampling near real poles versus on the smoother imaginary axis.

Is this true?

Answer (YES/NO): NO